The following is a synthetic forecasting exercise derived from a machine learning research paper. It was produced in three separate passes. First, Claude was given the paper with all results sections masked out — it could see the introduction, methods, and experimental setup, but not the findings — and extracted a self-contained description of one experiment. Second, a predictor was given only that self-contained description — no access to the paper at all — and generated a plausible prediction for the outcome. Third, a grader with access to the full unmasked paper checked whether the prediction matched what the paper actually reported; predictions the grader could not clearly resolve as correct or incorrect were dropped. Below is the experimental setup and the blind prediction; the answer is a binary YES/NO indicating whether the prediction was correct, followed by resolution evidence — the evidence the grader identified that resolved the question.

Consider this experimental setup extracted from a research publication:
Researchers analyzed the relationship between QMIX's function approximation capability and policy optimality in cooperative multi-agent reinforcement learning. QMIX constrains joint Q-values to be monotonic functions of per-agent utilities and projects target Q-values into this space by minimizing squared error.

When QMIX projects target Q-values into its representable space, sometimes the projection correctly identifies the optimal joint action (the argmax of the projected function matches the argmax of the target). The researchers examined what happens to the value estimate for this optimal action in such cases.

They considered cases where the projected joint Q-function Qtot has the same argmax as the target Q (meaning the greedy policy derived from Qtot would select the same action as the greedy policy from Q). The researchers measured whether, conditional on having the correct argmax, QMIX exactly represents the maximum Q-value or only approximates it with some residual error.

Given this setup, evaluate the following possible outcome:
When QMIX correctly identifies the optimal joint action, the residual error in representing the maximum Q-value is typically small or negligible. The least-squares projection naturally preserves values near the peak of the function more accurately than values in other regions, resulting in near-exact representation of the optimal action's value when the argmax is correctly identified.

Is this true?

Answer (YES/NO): NO